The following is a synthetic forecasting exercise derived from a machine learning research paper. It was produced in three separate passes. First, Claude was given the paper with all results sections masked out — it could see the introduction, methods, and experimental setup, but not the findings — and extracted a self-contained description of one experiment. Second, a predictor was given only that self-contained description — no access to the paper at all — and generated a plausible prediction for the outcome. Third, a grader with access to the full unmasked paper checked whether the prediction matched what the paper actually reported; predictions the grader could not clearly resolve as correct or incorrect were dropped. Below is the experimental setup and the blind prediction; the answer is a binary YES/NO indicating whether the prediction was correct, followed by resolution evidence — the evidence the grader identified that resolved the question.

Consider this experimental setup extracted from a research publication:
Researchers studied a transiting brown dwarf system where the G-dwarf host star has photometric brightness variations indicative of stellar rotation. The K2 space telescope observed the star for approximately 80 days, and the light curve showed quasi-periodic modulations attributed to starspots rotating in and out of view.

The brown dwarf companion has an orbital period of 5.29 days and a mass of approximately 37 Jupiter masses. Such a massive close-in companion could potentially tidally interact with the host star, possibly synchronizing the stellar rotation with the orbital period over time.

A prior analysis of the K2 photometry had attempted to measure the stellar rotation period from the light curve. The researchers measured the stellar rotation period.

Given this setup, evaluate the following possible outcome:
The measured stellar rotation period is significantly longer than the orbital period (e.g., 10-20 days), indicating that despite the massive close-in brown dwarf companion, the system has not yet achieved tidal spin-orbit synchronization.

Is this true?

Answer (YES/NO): YES